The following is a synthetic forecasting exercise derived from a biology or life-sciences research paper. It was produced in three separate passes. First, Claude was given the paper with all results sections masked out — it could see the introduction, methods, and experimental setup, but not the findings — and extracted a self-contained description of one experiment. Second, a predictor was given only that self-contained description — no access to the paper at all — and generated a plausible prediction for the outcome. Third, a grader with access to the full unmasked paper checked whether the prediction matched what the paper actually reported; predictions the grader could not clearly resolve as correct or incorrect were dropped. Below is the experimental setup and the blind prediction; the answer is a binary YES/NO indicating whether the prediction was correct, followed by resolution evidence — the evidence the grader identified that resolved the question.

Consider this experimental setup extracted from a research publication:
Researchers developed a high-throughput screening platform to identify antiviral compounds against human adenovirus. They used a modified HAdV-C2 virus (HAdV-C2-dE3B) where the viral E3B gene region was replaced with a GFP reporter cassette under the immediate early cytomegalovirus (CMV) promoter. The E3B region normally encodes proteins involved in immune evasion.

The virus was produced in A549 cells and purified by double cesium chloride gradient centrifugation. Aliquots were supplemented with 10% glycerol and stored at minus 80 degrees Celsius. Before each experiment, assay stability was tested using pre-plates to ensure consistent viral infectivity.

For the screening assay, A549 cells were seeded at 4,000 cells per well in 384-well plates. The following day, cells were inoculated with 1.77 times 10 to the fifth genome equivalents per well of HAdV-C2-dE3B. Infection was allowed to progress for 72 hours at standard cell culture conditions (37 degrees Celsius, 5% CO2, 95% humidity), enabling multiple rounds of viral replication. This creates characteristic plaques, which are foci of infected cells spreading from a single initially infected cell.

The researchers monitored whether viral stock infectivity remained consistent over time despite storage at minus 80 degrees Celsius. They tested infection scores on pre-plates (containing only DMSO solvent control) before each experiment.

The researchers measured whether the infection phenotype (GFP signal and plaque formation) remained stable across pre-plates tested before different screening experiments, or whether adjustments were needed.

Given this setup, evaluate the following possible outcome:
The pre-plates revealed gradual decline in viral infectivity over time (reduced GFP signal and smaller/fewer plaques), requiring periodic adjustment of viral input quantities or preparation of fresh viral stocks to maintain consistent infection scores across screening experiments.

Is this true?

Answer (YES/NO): NO